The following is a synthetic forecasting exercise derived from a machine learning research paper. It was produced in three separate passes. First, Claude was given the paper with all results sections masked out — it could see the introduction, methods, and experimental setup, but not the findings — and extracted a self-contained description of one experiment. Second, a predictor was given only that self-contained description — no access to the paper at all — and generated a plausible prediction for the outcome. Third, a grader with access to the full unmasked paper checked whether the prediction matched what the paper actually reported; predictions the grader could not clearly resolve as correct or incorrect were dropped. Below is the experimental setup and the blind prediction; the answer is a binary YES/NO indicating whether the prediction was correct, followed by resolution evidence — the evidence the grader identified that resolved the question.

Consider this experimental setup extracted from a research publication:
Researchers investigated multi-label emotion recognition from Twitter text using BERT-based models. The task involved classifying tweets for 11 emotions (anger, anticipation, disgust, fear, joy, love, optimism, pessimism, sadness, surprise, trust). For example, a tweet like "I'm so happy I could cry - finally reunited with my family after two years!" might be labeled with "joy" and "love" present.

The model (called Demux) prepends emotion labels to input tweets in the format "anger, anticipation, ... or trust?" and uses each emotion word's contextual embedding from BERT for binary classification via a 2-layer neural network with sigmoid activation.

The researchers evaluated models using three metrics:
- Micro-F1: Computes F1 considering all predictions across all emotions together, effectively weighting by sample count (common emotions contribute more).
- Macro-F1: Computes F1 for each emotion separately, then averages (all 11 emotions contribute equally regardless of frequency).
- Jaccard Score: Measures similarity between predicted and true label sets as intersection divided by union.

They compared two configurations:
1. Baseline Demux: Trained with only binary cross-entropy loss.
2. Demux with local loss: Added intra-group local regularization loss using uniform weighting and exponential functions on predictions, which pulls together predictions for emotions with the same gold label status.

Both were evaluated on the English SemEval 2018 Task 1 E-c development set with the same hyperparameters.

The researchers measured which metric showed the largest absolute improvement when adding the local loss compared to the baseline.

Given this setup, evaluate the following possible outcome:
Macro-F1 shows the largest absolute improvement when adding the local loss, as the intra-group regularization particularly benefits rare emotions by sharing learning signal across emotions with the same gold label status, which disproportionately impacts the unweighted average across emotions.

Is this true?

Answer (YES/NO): YES